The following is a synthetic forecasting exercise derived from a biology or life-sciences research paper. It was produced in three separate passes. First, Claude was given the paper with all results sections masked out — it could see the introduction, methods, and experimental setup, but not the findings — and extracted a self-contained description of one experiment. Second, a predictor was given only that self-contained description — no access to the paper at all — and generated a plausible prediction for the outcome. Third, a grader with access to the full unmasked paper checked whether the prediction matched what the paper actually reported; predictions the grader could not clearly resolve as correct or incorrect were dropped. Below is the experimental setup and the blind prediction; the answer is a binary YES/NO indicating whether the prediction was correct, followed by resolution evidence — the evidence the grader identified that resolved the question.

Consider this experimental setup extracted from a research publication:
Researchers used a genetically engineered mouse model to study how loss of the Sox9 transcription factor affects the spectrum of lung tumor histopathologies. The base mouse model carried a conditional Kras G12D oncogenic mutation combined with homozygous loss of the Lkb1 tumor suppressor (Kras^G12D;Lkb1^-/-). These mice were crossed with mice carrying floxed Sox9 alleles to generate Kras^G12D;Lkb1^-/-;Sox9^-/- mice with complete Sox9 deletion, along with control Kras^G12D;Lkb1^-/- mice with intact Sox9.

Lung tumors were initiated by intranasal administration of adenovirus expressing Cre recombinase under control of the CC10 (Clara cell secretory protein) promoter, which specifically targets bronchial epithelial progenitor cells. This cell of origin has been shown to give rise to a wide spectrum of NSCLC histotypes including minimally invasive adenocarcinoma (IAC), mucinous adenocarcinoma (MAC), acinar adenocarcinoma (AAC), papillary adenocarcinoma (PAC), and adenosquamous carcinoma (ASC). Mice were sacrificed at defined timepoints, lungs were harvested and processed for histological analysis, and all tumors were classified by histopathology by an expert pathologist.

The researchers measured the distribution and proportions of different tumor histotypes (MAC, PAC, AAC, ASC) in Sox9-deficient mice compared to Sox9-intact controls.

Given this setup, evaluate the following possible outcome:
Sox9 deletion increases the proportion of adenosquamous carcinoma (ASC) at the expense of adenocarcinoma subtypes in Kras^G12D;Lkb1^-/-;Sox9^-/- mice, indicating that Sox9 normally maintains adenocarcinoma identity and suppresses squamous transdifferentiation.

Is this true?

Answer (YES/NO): NO